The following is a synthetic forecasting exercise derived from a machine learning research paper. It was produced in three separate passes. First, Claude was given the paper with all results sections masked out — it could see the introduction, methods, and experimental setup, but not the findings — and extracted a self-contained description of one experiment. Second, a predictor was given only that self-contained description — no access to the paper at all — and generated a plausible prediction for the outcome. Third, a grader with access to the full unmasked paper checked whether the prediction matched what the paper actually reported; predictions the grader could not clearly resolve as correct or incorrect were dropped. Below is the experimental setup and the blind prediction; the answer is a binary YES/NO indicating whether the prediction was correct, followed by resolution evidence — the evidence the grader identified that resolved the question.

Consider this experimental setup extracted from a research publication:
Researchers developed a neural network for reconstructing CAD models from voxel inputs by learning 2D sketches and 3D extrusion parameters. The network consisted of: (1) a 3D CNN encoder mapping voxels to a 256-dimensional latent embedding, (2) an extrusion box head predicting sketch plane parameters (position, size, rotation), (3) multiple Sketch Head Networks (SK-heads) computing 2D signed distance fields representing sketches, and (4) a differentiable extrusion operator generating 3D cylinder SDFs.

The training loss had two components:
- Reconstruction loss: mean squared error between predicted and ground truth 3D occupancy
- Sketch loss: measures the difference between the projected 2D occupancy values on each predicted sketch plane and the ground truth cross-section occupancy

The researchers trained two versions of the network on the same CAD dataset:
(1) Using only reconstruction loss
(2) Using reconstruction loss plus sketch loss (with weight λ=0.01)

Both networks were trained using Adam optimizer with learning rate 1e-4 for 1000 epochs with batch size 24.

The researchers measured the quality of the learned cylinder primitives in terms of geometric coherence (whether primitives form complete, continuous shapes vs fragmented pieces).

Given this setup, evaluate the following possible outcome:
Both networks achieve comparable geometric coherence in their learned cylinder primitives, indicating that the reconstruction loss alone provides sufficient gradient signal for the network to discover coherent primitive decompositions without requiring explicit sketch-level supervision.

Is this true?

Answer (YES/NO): NO